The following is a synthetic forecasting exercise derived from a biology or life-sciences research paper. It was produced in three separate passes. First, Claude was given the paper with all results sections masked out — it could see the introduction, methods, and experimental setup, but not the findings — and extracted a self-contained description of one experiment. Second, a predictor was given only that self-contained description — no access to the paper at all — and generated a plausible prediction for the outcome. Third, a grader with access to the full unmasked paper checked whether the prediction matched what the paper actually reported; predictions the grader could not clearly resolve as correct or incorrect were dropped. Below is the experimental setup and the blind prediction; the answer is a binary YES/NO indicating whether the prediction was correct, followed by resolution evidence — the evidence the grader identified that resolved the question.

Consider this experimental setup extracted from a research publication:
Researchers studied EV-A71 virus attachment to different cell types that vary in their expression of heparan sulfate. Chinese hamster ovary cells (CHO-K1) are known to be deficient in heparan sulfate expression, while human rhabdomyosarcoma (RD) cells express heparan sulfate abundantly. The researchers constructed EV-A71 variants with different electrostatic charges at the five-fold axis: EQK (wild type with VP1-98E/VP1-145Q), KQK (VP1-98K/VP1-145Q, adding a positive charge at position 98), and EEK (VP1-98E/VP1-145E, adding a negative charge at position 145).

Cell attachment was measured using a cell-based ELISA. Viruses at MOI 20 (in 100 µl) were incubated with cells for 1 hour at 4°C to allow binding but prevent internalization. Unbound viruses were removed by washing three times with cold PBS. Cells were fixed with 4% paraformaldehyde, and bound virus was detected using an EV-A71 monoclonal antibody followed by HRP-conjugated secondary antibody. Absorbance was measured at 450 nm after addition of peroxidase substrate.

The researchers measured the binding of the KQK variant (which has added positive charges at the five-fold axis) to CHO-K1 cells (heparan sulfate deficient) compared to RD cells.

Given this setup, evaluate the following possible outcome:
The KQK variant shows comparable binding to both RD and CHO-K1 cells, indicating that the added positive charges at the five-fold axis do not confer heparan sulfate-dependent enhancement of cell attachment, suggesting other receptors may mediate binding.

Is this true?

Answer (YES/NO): YES